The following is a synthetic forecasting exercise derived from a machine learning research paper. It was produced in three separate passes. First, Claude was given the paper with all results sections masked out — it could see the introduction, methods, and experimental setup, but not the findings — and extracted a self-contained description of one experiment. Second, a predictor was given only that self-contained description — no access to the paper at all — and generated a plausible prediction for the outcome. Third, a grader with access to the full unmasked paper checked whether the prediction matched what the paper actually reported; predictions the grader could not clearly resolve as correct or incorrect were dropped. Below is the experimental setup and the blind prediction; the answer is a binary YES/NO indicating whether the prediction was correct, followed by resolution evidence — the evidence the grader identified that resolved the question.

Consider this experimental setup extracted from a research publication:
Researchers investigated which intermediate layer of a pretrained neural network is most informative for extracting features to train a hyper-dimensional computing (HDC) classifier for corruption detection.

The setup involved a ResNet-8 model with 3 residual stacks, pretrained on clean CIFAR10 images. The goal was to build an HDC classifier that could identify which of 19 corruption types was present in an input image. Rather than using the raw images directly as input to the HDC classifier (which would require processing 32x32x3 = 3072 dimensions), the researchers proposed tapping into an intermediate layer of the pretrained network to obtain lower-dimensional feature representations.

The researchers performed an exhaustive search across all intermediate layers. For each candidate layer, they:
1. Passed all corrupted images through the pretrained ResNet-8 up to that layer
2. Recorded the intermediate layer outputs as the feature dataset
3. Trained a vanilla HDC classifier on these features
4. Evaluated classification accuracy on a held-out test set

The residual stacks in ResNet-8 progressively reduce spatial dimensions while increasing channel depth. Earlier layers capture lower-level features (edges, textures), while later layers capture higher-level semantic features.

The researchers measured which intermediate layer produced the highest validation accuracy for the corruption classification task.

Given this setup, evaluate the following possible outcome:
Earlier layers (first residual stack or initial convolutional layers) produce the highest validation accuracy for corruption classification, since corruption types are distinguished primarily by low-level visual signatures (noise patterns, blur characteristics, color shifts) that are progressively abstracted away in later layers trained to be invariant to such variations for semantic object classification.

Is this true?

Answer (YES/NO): NO